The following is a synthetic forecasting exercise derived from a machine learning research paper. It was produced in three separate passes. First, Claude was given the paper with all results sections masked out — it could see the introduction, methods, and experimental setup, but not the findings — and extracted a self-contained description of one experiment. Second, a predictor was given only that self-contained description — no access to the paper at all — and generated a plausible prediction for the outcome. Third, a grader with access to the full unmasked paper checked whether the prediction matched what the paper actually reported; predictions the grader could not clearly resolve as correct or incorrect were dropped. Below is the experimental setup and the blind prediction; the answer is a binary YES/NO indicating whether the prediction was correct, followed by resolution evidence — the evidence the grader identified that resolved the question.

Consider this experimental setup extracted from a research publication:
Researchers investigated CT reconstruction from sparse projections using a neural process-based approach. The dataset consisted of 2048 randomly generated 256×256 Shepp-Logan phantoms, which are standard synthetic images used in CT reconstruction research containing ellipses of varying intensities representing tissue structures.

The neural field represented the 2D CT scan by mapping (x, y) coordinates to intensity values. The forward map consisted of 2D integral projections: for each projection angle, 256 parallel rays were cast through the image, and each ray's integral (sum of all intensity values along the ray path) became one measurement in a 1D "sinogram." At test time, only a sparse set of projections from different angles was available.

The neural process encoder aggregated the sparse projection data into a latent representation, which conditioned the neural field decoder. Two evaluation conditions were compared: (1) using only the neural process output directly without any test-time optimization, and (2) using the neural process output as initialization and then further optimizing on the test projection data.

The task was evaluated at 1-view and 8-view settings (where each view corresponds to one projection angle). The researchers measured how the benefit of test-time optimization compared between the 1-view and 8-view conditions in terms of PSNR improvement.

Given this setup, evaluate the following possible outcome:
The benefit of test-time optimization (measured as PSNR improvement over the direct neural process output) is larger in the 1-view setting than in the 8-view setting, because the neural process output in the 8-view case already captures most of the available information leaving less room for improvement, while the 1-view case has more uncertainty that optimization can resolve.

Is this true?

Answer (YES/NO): NO